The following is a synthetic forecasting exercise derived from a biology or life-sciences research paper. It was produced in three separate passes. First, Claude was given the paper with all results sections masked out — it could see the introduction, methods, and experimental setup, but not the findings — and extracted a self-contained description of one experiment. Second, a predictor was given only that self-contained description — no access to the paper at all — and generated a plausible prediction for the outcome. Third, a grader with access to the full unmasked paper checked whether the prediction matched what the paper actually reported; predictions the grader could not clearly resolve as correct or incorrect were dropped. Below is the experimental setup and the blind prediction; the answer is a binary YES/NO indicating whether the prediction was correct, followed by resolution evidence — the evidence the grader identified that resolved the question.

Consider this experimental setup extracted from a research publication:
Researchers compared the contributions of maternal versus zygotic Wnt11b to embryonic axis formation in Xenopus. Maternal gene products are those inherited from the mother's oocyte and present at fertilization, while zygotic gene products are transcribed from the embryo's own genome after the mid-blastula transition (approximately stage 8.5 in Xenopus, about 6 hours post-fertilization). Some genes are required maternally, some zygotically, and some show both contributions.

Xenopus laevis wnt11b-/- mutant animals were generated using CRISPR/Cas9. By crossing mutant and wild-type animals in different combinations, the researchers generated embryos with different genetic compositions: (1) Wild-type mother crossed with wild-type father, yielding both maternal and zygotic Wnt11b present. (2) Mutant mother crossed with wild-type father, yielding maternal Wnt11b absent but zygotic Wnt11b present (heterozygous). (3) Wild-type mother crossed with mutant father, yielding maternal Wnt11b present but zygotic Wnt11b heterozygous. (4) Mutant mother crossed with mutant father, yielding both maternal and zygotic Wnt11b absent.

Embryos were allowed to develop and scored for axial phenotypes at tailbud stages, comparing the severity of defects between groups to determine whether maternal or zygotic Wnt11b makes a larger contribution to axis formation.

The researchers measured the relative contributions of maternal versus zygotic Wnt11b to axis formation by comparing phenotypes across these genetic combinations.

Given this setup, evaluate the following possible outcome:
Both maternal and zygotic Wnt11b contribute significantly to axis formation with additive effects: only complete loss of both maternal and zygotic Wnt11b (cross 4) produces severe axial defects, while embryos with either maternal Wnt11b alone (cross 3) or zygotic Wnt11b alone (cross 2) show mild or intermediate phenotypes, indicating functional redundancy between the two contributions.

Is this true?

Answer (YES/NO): NO